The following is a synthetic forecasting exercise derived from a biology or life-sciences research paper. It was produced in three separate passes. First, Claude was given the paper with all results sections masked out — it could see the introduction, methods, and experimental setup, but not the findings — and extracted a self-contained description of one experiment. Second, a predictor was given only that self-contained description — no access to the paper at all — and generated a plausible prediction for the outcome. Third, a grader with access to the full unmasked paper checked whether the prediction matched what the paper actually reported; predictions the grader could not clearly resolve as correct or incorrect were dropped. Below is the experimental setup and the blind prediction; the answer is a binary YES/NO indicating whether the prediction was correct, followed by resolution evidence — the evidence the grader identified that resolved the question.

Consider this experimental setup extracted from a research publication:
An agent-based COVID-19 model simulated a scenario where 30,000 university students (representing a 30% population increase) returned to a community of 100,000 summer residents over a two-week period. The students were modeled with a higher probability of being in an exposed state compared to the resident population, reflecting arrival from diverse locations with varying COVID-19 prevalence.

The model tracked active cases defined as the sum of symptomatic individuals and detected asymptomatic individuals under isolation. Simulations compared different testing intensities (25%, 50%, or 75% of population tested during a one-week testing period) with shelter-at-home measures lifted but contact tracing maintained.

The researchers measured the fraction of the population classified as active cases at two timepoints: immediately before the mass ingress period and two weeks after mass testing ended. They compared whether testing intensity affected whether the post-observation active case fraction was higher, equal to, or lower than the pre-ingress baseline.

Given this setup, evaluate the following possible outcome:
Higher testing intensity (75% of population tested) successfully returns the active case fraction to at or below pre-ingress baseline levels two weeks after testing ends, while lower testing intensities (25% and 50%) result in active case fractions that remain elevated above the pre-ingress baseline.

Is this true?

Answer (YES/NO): NO